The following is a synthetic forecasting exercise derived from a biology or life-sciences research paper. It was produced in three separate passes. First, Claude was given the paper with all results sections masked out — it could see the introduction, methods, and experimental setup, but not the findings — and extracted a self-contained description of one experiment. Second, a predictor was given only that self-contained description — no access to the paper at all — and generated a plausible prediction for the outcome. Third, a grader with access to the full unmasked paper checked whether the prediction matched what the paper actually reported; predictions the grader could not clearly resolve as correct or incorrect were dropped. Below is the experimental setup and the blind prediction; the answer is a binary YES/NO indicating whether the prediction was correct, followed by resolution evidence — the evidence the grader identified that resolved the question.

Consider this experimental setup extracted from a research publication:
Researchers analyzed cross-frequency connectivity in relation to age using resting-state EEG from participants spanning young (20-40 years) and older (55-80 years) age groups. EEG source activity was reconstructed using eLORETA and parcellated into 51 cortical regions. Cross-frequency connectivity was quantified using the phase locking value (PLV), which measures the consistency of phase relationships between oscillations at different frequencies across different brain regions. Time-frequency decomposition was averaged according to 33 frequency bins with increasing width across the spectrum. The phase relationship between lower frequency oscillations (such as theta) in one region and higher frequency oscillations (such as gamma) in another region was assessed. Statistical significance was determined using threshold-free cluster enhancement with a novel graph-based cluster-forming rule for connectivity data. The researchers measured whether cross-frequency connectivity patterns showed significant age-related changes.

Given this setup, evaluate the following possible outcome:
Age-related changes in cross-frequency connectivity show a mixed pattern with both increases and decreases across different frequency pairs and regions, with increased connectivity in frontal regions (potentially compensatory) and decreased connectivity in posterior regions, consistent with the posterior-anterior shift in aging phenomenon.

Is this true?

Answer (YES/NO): NO